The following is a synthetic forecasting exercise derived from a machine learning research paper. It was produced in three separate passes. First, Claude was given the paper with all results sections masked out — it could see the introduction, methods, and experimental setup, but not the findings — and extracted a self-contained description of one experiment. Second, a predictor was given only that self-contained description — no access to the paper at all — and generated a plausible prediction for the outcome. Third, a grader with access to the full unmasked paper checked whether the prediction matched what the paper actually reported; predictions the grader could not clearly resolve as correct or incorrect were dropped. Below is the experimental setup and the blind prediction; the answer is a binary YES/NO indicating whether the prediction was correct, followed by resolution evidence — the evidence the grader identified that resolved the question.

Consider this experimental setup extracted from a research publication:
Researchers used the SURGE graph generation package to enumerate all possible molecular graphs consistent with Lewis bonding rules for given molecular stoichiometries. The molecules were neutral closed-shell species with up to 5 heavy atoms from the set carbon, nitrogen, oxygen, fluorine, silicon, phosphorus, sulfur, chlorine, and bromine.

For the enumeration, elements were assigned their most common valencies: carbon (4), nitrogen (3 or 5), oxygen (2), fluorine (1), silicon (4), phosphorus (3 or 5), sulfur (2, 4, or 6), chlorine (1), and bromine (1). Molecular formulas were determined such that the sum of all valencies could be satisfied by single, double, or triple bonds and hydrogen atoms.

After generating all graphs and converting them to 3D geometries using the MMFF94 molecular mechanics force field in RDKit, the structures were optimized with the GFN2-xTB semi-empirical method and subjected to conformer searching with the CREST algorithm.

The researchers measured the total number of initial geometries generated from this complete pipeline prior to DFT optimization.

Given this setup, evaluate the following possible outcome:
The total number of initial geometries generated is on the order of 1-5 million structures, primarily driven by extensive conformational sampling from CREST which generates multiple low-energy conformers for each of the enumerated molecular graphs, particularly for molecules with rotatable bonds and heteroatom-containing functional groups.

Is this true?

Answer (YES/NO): YES